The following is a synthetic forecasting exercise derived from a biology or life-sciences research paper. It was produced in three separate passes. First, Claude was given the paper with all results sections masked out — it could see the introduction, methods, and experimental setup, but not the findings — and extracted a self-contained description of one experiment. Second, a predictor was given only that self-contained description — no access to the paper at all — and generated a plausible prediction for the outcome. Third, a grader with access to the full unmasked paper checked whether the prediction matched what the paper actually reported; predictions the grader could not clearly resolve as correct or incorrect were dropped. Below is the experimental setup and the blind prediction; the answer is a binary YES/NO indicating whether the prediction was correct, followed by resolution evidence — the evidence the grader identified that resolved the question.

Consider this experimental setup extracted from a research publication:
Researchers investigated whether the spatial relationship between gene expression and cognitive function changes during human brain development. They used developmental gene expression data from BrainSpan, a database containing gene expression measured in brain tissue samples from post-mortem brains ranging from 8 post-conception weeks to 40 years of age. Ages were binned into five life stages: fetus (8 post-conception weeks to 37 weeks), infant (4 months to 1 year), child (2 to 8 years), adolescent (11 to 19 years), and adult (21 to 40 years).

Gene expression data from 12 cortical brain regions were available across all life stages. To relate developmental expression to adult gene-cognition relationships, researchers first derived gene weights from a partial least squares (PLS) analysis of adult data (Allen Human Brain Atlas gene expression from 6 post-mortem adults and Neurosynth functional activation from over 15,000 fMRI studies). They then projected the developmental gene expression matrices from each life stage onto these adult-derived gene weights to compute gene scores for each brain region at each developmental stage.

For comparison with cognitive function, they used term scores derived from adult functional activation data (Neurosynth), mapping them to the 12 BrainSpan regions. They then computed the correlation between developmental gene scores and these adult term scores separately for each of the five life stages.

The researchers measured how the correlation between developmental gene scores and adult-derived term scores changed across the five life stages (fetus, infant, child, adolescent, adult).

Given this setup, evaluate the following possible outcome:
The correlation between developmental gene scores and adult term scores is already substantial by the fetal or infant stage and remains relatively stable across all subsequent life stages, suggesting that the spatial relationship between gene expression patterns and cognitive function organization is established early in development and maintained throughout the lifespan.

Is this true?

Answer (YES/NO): NO